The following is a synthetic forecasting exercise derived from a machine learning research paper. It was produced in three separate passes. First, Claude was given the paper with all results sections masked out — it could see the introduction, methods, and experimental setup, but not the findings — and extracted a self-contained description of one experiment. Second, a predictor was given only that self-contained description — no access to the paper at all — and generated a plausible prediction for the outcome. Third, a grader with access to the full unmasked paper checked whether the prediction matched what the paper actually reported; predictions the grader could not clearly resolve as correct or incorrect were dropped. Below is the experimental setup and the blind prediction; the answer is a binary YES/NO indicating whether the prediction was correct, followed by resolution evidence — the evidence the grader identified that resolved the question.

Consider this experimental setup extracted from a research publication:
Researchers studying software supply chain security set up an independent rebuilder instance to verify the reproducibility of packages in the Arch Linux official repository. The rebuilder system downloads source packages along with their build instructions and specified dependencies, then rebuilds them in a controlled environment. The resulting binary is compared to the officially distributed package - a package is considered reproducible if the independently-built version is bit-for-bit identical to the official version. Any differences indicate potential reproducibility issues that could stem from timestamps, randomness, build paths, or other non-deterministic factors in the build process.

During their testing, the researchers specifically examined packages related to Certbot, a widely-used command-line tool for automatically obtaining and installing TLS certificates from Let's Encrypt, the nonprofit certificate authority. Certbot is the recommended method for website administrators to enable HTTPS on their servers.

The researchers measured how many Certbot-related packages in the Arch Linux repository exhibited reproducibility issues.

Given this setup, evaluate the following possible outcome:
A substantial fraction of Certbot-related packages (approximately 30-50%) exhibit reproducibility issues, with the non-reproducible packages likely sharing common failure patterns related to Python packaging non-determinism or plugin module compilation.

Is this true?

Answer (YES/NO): NO